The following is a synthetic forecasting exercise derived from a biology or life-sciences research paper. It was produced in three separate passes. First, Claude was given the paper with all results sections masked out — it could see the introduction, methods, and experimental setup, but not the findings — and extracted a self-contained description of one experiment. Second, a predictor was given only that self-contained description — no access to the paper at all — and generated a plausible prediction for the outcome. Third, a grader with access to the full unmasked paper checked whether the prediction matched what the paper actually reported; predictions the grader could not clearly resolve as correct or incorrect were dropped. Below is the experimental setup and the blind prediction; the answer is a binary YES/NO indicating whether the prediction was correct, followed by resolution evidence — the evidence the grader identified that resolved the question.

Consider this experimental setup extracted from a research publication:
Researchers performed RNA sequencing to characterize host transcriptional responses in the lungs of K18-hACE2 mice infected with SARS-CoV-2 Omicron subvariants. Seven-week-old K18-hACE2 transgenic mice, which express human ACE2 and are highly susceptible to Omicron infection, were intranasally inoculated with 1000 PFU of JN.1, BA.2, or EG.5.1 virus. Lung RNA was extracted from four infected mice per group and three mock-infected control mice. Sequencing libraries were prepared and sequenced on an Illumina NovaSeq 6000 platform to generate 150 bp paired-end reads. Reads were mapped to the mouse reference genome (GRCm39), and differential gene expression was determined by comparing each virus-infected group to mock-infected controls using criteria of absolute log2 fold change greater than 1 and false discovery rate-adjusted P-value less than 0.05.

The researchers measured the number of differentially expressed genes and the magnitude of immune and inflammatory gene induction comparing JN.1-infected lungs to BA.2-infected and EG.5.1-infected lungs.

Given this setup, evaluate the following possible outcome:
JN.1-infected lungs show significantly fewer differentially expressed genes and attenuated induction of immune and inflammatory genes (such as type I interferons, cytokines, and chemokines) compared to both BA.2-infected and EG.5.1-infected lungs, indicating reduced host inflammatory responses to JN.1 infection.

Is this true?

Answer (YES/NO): YES